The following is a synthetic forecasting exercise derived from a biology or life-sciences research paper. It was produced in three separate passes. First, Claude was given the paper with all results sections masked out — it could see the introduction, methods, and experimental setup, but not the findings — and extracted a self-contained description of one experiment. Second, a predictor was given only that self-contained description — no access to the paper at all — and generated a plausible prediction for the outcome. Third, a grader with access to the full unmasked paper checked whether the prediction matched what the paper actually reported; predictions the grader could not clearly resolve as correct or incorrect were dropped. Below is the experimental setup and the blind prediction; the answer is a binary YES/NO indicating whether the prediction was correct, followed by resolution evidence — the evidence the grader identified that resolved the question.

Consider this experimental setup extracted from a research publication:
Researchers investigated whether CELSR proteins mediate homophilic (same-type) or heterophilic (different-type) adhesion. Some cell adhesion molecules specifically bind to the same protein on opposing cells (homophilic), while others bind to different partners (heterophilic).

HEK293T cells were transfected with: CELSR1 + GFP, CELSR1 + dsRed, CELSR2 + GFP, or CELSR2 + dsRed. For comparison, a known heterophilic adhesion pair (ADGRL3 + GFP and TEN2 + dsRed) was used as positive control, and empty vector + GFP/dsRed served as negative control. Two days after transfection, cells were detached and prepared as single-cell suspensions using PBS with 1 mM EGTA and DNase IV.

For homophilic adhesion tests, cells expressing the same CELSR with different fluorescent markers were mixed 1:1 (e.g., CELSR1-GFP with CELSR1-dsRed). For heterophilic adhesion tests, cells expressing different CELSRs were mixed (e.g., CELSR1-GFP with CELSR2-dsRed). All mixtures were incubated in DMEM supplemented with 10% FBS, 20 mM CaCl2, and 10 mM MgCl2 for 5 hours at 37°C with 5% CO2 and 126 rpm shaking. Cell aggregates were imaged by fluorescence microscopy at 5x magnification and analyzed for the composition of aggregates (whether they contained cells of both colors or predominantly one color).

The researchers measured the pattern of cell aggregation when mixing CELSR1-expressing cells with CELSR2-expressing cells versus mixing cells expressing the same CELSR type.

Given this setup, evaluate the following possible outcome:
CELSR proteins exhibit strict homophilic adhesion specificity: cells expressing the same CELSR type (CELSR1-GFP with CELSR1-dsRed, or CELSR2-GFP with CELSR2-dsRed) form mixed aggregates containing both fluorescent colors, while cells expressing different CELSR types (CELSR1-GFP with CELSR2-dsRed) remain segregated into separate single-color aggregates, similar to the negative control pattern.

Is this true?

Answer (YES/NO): NO